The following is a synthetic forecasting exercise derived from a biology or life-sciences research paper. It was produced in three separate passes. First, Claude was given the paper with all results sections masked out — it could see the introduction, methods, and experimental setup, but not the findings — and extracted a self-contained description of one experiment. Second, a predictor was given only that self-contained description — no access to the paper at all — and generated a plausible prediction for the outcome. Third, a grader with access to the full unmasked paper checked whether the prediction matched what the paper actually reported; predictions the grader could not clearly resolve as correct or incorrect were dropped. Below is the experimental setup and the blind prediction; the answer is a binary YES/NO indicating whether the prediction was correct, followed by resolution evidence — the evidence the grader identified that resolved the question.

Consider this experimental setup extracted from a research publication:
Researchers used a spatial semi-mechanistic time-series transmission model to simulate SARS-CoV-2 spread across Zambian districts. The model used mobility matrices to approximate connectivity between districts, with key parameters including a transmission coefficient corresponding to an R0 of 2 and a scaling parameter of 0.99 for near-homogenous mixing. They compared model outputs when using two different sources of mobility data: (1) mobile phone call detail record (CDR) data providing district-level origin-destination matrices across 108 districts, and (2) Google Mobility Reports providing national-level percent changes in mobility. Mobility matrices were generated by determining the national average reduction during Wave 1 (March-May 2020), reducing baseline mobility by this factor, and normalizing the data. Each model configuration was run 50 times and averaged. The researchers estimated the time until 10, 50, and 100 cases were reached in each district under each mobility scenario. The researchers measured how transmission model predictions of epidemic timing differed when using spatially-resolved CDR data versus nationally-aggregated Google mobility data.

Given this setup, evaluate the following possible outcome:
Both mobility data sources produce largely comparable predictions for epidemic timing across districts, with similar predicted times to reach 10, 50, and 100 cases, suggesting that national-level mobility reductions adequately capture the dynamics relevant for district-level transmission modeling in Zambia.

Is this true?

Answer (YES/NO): NO